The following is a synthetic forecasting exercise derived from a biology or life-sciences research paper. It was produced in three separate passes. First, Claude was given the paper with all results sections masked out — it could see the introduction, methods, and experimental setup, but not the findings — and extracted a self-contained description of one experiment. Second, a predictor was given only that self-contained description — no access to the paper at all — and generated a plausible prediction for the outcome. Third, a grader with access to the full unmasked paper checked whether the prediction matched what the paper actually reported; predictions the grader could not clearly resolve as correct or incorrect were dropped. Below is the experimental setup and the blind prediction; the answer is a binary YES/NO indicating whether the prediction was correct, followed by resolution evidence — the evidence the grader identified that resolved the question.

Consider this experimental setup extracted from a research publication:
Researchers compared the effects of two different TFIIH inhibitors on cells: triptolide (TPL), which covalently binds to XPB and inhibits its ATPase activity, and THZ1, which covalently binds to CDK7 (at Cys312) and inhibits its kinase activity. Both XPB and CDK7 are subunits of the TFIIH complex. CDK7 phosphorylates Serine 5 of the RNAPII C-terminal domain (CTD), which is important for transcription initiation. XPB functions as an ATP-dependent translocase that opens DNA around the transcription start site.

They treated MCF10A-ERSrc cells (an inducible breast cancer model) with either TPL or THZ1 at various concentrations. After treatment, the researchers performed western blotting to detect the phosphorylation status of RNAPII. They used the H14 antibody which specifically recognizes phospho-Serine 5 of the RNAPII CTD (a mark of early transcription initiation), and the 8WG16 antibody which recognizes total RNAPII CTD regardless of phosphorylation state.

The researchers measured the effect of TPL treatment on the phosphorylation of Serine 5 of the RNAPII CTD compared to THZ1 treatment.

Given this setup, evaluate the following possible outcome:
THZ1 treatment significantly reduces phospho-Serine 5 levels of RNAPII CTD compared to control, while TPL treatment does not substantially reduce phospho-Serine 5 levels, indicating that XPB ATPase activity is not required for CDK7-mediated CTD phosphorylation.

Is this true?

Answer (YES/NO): NO